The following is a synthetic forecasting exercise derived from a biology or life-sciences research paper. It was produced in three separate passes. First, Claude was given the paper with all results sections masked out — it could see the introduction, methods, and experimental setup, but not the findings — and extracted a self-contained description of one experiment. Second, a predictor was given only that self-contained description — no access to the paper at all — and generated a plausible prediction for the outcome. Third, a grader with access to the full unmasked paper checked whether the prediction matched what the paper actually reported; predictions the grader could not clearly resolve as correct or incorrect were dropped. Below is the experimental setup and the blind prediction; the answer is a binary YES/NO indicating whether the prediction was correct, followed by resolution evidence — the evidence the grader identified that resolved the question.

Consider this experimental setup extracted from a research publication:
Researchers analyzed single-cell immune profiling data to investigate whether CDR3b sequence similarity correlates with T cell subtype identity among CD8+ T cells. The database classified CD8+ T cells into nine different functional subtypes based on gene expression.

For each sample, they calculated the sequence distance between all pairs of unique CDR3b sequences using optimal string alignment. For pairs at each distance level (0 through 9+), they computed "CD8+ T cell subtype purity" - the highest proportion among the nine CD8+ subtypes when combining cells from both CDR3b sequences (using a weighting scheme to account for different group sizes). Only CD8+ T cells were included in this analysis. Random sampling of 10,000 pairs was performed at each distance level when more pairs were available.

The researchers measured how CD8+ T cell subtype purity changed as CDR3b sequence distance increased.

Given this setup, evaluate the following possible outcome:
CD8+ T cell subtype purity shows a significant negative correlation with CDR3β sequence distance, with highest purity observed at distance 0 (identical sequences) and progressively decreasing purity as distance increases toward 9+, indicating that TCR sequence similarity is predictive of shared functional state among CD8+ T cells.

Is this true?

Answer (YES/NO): NO